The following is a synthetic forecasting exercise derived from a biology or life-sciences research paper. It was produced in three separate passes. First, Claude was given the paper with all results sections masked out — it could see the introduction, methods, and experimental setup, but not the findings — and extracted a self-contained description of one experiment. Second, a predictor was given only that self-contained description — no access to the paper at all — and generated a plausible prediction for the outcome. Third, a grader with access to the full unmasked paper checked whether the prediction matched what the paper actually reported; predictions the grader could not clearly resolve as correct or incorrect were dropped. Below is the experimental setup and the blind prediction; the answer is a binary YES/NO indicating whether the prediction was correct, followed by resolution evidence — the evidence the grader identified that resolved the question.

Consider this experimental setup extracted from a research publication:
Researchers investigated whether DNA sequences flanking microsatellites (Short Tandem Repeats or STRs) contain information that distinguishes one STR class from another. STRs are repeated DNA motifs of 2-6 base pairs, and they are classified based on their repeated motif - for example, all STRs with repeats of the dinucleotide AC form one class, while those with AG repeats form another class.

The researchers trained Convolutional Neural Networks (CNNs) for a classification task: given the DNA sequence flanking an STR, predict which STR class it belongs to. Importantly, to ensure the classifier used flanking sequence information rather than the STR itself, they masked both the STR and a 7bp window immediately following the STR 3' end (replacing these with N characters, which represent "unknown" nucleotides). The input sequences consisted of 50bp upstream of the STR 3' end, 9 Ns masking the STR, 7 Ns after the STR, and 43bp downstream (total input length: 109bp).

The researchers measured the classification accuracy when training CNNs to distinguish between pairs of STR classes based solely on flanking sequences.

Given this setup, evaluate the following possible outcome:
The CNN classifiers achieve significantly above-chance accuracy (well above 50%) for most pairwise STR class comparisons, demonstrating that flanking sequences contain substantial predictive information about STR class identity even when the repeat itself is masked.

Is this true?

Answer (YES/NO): YES